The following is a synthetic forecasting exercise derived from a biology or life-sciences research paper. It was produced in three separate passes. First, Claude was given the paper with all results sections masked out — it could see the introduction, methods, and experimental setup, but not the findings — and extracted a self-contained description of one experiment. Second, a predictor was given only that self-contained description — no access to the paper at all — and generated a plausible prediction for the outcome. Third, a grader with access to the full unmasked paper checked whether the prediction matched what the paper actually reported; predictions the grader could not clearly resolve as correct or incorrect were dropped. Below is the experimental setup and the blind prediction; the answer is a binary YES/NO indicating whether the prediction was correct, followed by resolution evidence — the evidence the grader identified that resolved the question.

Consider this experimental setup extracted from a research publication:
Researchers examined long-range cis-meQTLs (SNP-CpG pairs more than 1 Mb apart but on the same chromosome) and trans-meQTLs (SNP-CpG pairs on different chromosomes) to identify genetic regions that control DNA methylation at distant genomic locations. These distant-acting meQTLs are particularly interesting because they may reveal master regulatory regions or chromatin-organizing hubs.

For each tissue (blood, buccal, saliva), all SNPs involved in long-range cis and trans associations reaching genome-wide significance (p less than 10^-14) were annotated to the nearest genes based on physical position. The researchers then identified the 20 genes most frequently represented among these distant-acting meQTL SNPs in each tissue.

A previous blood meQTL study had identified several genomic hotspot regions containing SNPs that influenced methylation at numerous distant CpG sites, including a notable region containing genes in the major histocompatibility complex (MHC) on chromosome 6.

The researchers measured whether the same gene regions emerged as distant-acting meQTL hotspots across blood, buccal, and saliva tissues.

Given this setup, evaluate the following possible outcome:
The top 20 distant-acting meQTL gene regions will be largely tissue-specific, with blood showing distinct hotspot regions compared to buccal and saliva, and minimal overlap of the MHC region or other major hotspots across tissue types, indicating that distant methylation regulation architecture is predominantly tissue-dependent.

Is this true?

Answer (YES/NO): NO